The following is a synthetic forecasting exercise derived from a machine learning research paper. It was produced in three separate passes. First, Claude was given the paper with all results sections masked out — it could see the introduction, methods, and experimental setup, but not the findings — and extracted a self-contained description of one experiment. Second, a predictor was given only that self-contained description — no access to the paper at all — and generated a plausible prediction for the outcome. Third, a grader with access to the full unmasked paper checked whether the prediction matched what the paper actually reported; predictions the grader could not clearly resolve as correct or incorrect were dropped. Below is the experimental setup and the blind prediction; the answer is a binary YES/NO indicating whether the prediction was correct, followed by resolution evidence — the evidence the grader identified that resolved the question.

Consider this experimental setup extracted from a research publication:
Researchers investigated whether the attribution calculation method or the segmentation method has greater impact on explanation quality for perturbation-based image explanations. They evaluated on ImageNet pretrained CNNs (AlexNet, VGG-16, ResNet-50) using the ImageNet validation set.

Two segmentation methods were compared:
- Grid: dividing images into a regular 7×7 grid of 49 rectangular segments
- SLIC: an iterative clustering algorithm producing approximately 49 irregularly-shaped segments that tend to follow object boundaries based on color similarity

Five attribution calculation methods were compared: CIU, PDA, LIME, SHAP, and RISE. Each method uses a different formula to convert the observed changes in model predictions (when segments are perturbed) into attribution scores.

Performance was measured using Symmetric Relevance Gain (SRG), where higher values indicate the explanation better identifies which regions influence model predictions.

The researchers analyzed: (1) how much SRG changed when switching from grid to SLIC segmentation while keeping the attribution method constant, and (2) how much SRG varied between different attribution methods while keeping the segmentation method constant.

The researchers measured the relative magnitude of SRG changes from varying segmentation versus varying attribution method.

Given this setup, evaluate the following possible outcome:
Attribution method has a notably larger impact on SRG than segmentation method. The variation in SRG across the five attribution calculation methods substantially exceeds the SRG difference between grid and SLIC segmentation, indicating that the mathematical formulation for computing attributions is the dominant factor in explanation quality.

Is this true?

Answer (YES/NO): NO